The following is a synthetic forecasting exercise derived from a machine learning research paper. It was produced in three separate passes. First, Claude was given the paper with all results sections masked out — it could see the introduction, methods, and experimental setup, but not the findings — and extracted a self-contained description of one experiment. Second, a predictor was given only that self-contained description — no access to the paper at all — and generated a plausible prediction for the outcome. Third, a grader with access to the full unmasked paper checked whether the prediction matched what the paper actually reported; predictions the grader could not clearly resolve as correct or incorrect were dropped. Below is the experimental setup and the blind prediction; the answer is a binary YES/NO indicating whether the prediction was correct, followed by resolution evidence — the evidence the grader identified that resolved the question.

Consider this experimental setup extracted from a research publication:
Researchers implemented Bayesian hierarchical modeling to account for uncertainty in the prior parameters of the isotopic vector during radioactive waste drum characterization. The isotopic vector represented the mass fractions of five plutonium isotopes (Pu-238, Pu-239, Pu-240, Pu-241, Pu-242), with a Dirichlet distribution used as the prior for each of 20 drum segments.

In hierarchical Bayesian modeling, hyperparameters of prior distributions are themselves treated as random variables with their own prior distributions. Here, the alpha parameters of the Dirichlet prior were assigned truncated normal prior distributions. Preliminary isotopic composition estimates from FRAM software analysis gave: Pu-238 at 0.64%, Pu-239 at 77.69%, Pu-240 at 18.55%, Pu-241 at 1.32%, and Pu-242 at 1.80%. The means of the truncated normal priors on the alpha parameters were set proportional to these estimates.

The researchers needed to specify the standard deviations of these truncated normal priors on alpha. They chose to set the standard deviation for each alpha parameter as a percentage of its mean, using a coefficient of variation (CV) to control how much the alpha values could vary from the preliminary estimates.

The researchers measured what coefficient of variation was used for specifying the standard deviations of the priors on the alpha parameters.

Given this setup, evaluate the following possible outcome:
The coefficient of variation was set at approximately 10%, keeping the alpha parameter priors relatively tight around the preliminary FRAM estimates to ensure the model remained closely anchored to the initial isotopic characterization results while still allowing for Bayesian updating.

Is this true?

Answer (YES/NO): NO